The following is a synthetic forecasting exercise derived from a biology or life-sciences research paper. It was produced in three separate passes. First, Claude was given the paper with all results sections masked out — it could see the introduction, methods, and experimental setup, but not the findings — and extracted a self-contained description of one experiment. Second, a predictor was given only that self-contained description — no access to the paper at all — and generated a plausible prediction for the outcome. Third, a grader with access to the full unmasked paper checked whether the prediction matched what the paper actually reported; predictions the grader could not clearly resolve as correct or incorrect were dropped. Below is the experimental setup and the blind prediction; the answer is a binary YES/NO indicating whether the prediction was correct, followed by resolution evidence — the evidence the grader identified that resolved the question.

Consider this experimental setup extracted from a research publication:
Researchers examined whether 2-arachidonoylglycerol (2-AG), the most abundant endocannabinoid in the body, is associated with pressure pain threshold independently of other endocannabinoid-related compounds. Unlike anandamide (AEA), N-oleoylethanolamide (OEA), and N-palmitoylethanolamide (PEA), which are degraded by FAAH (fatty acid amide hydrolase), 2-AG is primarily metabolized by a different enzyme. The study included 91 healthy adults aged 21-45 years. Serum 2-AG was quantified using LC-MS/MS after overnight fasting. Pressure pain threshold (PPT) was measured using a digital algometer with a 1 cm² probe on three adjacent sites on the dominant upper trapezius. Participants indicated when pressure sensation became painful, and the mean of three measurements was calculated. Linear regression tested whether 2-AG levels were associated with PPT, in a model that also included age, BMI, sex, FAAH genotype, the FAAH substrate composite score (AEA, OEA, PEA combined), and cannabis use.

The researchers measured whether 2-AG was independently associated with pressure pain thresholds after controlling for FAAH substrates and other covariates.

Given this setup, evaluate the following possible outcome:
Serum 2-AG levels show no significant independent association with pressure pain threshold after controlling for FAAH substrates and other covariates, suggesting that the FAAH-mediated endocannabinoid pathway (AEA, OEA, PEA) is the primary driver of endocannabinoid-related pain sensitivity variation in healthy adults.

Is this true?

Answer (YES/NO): YES